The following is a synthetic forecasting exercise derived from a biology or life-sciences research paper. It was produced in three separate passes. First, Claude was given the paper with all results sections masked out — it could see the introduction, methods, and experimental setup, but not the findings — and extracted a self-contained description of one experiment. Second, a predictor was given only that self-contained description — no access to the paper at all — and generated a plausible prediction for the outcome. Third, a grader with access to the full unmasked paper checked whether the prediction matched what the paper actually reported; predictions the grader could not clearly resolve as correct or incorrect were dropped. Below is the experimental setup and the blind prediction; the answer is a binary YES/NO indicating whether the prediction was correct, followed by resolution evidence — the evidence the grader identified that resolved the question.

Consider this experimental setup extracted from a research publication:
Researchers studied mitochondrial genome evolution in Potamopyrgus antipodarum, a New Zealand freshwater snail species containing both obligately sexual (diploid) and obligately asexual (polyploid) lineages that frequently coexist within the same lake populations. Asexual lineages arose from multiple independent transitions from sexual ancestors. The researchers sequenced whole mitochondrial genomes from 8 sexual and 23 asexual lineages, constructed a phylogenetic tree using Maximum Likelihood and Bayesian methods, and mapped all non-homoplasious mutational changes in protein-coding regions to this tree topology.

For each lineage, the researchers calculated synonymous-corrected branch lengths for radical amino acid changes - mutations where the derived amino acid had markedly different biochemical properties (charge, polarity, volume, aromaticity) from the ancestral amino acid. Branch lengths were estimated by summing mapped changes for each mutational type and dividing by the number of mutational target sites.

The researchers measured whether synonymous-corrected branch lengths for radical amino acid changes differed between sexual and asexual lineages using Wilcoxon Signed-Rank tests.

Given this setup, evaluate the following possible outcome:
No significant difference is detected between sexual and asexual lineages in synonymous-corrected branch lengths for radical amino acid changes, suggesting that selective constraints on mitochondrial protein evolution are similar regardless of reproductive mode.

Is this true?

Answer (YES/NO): NO